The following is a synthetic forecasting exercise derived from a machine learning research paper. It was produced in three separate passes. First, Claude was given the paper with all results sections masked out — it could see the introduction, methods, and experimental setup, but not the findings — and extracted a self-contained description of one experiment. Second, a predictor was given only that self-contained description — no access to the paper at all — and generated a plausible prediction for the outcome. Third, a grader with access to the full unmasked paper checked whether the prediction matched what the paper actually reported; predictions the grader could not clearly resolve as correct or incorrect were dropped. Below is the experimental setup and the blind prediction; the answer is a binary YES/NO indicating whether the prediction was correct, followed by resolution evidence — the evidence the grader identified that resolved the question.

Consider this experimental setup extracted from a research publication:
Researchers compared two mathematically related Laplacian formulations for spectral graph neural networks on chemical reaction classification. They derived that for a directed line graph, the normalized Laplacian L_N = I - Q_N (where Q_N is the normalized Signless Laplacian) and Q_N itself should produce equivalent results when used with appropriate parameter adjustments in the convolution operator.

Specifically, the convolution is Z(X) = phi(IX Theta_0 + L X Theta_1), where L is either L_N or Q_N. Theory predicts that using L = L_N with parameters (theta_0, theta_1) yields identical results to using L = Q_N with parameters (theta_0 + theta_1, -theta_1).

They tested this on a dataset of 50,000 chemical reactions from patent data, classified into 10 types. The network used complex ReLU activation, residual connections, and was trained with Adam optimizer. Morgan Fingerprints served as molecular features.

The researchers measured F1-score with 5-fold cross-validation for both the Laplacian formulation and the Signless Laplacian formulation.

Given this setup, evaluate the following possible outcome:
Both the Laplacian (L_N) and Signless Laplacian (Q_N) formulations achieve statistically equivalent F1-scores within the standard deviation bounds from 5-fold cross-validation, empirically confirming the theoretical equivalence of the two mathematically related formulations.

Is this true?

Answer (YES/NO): YES